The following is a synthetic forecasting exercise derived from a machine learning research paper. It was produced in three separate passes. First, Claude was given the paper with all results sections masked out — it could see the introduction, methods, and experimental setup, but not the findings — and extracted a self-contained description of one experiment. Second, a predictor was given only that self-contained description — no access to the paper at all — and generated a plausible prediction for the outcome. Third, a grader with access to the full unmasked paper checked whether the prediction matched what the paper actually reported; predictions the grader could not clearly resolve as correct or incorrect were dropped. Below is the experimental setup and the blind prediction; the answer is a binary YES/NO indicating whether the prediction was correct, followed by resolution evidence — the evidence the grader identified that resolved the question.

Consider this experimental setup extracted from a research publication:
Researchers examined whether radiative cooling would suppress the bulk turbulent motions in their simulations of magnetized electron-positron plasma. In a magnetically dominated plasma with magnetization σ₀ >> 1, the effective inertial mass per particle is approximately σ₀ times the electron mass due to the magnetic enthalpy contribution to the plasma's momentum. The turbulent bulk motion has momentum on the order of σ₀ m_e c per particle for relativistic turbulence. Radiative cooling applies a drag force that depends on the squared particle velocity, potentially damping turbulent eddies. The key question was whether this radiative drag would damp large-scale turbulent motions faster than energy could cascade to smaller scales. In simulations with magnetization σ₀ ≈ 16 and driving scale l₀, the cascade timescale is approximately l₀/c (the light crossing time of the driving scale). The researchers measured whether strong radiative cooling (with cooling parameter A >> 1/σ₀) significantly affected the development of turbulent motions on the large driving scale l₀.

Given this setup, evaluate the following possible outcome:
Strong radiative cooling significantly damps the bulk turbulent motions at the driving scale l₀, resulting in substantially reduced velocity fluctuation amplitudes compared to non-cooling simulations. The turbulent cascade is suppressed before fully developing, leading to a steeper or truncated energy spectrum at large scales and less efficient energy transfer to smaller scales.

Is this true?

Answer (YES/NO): NO